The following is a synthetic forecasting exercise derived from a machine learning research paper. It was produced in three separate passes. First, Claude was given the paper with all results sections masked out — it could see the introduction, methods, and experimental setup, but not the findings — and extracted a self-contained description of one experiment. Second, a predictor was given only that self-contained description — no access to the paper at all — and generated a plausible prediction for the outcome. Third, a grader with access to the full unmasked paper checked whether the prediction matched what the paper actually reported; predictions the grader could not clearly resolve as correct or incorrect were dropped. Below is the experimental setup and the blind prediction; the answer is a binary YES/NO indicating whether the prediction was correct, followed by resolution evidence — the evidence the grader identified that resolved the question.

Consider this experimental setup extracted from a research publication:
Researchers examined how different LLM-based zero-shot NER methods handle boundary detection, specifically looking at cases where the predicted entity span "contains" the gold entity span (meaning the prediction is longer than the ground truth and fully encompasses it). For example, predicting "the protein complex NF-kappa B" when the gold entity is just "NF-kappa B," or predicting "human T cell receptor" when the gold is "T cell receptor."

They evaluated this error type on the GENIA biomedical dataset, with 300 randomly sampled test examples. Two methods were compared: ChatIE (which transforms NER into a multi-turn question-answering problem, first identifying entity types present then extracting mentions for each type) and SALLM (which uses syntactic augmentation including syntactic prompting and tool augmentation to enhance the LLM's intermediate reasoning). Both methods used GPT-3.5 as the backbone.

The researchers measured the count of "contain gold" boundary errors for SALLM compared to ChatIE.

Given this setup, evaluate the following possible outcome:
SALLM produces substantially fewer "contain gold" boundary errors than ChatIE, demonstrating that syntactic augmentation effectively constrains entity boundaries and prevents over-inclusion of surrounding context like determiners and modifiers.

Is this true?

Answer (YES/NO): YES